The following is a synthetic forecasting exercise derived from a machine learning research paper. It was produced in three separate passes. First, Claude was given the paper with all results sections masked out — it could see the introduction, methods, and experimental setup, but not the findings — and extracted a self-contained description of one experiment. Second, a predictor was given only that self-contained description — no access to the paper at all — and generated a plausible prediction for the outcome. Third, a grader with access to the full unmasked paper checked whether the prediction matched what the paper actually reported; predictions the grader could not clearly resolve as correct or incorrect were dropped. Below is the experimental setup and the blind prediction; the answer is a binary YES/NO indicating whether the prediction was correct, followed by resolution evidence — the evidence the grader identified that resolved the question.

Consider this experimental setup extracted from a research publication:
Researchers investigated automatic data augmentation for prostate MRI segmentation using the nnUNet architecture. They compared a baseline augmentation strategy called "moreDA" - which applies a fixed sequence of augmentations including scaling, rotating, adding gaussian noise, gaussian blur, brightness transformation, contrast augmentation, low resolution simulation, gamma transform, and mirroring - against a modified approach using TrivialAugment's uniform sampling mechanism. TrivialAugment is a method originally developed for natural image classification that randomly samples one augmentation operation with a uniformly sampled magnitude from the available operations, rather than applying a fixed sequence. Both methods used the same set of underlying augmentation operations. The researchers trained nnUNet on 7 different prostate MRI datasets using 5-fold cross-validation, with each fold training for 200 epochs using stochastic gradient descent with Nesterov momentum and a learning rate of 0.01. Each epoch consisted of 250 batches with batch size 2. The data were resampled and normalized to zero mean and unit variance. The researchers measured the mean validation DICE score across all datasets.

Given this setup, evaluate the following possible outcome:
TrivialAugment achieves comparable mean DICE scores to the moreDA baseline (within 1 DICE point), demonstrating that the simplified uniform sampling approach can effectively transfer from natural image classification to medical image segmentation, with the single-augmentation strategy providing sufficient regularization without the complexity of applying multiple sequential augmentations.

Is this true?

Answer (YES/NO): YES